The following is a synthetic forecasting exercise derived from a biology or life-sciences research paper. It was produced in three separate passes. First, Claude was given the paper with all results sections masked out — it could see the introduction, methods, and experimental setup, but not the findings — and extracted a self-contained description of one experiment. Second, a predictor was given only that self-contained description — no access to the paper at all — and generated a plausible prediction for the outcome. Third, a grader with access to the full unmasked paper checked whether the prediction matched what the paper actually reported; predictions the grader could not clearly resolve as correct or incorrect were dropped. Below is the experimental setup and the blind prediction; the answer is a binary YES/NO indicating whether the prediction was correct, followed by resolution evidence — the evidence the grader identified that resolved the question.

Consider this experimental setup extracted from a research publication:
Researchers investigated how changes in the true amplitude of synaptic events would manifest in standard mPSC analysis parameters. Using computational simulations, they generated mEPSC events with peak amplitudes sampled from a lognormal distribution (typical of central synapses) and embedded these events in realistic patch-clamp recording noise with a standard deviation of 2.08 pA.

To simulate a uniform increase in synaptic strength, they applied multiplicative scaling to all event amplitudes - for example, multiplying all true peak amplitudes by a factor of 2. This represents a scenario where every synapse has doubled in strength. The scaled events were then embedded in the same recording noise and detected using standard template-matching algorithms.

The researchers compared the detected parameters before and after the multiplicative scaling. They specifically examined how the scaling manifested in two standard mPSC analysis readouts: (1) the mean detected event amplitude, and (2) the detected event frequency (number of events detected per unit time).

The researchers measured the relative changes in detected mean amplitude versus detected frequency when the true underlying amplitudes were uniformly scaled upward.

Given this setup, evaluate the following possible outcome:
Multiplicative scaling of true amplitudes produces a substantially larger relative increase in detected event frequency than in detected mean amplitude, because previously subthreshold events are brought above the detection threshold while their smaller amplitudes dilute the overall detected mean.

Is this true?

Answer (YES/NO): YES